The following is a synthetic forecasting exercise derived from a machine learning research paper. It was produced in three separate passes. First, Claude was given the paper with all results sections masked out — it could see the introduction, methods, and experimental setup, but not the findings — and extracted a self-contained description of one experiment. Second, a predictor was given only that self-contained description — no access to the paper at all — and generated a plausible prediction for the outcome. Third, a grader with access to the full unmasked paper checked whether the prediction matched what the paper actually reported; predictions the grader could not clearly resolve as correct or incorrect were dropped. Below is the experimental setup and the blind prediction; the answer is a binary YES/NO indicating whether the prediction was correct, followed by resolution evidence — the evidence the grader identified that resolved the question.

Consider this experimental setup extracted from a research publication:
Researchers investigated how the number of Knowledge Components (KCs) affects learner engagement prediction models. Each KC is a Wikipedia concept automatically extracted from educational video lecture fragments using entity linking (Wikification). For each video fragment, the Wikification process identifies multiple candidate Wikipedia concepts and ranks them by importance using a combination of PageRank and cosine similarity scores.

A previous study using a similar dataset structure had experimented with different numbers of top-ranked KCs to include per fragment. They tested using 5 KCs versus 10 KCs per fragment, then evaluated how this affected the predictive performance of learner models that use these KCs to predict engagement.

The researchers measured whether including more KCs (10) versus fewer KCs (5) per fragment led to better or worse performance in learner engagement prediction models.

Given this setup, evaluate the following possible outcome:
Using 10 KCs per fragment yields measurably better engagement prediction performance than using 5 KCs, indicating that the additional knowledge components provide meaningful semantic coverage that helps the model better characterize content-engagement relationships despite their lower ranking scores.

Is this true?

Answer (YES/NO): NO